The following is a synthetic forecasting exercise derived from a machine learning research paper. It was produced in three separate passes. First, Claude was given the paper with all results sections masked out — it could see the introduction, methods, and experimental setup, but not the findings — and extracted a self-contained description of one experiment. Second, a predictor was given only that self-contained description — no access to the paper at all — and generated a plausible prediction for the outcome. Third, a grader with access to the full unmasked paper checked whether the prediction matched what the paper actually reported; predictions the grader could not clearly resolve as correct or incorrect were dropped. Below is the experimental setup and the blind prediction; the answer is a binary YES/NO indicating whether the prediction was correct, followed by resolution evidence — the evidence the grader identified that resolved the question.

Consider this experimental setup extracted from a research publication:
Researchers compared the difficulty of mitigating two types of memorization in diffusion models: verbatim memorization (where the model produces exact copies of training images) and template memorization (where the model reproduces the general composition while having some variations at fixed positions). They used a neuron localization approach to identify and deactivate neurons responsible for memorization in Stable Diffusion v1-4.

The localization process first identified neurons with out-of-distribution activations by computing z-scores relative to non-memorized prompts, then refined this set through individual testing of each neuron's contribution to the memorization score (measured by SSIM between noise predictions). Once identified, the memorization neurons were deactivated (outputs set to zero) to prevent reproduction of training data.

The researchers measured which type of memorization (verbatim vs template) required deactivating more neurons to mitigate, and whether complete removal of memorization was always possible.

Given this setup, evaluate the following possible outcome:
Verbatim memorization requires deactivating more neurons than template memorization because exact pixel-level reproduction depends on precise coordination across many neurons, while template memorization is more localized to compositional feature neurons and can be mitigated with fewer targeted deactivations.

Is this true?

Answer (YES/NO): NO